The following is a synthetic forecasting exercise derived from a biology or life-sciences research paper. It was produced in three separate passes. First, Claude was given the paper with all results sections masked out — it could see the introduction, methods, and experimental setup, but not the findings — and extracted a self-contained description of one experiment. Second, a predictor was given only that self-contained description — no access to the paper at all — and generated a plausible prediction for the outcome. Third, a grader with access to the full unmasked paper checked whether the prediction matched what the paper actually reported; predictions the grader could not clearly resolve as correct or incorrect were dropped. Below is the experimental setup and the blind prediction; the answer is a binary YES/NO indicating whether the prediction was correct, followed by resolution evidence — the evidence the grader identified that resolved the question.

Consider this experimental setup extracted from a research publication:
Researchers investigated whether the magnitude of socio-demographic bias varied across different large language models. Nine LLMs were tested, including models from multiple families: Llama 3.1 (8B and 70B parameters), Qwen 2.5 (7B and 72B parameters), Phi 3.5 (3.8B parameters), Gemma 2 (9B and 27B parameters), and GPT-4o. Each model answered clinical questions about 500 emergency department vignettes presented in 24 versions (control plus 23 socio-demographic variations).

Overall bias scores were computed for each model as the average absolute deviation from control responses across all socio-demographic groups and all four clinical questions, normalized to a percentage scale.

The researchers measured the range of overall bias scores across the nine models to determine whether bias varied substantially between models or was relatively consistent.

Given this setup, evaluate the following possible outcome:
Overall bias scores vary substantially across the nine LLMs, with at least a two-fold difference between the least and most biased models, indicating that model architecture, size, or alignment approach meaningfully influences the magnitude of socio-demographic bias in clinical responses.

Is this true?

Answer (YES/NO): NO